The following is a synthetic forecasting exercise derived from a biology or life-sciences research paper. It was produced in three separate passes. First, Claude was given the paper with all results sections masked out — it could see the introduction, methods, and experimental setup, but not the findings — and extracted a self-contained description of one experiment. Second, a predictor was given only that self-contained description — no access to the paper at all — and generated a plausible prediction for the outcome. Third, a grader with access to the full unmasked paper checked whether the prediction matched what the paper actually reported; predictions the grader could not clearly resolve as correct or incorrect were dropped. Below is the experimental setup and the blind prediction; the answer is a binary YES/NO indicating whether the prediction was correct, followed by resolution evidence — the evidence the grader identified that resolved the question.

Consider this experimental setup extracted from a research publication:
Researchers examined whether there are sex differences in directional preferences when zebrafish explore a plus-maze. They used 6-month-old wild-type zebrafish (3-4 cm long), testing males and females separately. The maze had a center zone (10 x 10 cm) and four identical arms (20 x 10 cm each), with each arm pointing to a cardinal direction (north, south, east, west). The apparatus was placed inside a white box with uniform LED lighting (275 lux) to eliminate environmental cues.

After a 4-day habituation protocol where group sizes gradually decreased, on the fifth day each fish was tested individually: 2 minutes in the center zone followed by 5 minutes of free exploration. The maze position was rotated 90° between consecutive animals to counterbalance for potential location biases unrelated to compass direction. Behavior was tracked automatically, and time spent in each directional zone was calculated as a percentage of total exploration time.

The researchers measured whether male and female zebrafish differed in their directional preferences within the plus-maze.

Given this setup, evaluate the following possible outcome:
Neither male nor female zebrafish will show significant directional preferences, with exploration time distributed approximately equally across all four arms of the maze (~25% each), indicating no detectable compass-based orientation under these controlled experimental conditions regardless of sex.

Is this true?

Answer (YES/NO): YES